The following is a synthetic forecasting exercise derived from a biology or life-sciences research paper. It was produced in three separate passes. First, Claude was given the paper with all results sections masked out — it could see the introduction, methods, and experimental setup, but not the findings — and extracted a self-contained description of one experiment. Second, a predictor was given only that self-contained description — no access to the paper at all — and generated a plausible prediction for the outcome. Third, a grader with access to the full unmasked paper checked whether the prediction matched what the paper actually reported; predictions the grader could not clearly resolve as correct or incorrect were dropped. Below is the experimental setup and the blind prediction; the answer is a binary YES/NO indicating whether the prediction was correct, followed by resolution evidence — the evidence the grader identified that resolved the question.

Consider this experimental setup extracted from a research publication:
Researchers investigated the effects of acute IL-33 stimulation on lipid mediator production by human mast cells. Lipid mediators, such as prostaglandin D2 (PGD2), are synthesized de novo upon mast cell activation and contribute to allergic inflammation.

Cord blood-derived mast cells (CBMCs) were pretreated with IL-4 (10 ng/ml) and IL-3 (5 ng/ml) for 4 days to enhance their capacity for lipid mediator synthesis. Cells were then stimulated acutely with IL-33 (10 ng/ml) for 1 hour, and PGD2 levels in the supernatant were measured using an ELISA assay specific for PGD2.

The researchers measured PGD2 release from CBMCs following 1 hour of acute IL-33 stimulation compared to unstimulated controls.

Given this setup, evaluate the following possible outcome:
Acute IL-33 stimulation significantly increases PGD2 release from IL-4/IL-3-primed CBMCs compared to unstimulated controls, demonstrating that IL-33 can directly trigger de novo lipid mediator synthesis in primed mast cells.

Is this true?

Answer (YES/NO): NO